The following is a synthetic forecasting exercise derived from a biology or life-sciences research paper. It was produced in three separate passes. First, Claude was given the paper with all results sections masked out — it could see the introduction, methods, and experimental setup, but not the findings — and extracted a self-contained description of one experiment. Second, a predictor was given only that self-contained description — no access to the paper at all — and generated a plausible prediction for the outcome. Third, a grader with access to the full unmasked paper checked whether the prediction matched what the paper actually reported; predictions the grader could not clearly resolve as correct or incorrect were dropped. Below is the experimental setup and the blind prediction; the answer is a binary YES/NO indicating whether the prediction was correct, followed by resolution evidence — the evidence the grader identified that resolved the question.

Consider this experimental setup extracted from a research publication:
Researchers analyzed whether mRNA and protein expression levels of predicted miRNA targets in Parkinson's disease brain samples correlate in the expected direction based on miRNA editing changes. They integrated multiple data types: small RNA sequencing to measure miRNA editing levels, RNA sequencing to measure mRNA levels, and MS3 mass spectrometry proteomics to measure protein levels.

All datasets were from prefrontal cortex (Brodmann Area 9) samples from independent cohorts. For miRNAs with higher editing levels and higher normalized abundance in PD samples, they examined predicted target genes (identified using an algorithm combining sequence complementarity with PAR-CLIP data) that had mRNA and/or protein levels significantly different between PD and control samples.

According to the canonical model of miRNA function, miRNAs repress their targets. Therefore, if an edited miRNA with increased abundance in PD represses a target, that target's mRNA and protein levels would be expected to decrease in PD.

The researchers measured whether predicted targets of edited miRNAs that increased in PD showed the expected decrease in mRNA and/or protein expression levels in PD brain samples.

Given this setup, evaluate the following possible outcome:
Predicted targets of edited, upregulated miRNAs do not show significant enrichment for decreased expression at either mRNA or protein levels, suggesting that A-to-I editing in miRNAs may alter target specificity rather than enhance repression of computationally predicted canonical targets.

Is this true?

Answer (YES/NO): NO